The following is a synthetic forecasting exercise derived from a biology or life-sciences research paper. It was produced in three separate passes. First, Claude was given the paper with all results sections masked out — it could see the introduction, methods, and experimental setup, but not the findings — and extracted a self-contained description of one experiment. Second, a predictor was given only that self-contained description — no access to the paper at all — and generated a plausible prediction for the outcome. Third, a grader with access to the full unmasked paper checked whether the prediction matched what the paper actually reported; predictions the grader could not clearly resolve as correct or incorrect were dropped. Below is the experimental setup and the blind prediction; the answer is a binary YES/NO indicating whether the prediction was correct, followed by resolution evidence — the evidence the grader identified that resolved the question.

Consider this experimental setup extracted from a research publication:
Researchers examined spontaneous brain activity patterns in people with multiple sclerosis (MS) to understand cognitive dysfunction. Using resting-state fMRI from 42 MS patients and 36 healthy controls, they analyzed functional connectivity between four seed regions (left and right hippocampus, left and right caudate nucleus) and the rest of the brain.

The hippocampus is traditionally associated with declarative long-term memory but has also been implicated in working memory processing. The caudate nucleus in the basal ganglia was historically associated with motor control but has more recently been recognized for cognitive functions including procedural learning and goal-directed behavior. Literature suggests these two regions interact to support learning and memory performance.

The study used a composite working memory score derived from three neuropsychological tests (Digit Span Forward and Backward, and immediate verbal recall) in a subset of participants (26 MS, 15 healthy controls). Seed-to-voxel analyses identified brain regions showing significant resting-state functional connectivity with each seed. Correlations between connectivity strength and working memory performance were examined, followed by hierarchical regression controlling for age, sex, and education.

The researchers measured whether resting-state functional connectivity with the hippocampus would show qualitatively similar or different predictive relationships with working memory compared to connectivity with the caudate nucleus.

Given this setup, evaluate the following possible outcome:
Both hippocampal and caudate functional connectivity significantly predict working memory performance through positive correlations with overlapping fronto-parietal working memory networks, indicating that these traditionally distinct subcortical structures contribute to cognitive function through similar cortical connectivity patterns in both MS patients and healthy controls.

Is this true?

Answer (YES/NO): NO